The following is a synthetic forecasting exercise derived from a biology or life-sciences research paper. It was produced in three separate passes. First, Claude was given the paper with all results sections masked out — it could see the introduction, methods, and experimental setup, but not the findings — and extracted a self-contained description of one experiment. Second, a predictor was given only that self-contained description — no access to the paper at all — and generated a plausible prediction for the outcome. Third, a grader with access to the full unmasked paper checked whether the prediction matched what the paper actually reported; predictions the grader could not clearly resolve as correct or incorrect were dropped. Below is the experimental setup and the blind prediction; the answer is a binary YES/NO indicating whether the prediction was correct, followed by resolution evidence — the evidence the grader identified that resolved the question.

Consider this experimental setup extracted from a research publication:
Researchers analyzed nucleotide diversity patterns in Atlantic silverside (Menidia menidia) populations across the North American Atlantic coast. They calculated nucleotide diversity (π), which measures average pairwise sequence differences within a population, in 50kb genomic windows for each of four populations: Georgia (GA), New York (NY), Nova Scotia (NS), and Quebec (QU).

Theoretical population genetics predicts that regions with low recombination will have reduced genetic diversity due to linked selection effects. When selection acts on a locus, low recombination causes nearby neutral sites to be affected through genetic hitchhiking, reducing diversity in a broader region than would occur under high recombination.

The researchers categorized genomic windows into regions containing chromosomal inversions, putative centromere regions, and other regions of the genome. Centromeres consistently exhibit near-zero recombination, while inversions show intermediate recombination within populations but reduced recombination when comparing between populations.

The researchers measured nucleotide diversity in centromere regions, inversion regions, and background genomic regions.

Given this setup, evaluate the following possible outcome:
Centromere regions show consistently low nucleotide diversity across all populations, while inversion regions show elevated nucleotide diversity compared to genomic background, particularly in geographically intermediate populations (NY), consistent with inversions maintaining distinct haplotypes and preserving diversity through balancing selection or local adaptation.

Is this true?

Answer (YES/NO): NO